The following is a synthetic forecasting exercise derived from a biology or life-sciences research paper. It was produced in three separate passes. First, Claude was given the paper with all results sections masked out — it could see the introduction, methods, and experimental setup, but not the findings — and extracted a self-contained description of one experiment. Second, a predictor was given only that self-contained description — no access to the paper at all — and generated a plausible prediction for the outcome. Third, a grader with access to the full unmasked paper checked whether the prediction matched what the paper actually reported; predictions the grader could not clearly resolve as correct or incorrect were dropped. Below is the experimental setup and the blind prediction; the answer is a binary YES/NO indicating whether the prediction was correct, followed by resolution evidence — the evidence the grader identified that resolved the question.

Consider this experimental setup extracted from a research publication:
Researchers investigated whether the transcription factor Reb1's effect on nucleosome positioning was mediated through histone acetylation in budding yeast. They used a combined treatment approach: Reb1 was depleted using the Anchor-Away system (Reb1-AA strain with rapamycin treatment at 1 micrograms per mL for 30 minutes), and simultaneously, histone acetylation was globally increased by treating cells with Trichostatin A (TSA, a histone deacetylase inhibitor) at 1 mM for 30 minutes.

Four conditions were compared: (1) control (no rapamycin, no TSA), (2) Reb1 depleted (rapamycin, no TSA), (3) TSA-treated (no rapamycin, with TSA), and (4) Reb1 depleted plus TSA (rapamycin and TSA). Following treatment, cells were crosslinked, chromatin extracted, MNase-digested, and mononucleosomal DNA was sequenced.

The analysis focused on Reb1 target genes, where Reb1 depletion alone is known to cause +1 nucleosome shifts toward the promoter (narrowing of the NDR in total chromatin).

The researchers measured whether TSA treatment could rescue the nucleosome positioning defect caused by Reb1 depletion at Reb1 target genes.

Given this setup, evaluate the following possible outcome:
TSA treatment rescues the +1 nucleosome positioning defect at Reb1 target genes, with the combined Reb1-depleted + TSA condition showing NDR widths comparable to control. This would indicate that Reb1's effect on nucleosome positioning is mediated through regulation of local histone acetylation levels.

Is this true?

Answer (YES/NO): YES